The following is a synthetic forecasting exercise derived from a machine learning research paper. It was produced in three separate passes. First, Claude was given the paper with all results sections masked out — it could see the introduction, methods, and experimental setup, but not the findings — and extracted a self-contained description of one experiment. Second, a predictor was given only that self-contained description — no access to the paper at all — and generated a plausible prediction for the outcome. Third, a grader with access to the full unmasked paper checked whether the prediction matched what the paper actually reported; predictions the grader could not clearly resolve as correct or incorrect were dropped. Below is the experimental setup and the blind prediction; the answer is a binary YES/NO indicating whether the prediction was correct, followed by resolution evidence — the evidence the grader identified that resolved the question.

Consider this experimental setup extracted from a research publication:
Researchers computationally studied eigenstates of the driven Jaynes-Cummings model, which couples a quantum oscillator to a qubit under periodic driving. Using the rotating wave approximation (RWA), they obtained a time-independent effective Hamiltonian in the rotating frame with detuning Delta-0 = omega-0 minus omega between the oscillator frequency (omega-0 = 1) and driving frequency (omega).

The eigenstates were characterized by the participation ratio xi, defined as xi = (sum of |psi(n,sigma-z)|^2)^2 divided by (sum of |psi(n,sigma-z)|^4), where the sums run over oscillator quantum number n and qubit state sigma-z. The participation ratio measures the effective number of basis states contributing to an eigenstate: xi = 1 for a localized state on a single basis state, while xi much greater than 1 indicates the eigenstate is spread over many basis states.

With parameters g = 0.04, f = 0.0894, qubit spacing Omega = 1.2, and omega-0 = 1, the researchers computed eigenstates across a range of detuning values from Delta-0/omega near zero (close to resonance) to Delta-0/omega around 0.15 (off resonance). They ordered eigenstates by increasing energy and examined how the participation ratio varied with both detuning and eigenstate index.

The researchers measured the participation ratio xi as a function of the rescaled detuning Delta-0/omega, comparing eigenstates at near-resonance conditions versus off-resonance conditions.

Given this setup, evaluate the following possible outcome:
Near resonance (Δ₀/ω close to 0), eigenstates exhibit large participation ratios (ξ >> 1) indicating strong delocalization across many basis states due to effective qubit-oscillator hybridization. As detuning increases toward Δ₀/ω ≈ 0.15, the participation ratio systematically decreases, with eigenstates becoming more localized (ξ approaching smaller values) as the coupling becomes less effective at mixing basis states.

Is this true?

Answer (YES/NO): YES